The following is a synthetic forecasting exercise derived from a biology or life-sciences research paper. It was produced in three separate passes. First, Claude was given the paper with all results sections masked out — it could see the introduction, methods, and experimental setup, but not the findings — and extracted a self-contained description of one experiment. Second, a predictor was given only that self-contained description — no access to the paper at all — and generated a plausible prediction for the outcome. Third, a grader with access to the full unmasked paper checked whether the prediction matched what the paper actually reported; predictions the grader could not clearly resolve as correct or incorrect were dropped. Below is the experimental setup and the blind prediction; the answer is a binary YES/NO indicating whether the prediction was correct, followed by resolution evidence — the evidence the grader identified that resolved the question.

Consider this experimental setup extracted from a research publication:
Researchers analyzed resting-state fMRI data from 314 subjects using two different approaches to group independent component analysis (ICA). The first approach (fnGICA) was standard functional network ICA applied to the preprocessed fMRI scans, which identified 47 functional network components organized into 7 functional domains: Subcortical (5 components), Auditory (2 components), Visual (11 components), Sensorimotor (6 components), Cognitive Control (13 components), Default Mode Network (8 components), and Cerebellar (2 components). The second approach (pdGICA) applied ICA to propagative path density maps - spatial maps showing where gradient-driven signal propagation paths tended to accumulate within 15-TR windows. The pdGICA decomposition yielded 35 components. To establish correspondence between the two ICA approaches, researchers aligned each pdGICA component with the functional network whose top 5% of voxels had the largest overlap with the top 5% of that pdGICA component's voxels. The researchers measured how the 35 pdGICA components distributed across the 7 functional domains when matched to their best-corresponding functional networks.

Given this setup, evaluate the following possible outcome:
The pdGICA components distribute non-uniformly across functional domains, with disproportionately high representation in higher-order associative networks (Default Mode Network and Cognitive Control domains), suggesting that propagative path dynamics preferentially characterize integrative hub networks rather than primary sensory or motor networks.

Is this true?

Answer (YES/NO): NO